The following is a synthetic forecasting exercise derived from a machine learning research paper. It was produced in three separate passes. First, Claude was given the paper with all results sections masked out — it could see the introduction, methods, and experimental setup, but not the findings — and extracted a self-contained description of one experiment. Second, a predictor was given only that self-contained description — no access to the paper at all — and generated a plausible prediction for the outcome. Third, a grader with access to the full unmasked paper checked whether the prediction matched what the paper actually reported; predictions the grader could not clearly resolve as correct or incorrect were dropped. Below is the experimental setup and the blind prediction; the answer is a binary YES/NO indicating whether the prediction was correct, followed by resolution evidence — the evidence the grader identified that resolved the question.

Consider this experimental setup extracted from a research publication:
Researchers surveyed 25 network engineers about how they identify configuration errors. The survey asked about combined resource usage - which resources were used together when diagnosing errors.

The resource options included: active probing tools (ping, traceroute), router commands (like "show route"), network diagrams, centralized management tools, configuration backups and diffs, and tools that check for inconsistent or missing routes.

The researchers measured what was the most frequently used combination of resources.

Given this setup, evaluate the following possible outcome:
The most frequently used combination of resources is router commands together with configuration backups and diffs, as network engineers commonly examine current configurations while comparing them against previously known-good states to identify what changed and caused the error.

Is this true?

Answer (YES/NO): NO